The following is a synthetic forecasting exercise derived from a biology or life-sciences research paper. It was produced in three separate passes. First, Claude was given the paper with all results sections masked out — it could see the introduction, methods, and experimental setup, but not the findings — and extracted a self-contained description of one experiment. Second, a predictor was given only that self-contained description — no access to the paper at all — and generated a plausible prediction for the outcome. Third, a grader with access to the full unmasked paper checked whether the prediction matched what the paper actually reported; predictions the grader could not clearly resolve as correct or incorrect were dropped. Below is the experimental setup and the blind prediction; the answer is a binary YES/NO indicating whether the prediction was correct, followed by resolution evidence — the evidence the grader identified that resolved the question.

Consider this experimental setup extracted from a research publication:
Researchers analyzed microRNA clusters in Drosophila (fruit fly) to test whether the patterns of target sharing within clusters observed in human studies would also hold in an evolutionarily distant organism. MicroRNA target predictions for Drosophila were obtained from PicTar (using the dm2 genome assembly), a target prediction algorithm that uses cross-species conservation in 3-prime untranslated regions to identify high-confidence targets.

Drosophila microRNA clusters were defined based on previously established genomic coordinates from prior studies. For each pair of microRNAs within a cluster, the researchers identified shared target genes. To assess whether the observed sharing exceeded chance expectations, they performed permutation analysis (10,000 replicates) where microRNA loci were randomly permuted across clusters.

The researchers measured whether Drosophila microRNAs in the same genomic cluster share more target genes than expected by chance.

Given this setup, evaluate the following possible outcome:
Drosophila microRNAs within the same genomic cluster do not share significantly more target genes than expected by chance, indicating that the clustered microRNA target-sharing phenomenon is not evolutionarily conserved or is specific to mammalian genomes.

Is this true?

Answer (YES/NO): YES